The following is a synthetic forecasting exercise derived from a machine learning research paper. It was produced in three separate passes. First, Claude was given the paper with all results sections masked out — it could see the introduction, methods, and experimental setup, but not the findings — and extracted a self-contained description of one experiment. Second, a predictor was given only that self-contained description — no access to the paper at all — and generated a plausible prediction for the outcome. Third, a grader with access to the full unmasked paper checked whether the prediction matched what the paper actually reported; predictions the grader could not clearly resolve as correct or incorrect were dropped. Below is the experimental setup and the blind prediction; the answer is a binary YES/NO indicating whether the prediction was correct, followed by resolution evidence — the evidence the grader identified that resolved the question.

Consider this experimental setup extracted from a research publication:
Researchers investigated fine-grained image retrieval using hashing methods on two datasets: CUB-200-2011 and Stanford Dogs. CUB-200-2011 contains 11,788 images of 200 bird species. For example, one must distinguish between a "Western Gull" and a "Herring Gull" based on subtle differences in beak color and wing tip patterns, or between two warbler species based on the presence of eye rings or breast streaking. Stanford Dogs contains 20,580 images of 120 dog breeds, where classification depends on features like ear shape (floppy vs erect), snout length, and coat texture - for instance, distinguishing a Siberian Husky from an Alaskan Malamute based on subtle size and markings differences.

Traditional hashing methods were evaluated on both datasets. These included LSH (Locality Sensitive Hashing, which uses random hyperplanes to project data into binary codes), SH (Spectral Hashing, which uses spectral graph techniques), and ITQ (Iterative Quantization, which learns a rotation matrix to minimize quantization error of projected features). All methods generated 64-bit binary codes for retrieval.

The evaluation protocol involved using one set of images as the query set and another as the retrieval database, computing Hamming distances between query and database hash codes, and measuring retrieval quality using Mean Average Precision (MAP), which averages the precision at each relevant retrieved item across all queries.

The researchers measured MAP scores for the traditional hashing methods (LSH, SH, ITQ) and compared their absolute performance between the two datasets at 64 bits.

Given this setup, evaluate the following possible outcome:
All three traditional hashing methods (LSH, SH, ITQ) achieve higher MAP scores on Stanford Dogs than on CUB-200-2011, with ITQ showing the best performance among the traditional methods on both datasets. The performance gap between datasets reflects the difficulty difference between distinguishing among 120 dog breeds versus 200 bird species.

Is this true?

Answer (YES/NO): YES